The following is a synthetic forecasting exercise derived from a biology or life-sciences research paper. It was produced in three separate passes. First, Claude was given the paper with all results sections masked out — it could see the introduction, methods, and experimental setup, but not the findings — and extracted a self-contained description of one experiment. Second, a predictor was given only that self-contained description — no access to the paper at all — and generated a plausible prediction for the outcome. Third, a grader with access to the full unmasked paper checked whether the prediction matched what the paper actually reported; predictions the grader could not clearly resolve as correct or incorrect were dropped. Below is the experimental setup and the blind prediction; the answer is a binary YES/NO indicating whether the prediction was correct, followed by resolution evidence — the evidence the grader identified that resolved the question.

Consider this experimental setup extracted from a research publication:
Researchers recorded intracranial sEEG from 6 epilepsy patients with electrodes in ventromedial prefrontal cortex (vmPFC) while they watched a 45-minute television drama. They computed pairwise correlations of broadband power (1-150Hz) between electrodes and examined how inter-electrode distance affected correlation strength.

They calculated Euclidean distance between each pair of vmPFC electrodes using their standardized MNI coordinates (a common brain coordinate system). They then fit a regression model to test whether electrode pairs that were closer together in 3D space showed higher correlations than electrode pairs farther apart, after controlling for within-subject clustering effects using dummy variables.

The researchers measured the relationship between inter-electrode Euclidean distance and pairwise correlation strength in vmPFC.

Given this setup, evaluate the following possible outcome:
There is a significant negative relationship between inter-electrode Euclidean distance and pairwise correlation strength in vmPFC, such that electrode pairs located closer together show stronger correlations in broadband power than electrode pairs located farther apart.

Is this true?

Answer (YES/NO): YES